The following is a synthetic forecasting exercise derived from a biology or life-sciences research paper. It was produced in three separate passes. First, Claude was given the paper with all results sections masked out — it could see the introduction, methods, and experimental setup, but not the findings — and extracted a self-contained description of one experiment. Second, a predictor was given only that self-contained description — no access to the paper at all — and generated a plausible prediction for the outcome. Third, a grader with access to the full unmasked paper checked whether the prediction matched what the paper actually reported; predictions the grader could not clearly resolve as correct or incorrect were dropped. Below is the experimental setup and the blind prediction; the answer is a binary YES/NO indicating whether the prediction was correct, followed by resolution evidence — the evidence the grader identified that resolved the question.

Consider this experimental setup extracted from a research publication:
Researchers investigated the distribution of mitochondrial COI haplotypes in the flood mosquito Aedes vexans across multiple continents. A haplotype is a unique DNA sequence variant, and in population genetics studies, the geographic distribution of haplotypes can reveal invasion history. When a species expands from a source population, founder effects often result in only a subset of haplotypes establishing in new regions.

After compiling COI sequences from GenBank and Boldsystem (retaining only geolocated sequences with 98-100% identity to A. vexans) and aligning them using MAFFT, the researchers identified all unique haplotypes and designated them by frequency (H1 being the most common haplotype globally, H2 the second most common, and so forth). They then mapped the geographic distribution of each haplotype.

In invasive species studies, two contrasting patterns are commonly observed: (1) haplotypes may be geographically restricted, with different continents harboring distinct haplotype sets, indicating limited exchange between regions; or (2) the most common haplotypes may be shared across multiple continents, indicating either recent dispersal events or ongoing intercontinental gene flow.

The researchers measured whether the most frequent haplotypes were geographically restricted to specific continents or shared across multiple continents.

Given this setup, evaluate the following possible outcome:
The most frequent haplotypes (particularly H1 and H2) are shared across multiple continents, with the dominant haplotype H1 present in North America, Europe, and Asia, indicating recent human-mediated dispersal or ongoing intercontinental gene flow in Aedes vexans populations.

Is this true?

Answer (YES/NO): NO